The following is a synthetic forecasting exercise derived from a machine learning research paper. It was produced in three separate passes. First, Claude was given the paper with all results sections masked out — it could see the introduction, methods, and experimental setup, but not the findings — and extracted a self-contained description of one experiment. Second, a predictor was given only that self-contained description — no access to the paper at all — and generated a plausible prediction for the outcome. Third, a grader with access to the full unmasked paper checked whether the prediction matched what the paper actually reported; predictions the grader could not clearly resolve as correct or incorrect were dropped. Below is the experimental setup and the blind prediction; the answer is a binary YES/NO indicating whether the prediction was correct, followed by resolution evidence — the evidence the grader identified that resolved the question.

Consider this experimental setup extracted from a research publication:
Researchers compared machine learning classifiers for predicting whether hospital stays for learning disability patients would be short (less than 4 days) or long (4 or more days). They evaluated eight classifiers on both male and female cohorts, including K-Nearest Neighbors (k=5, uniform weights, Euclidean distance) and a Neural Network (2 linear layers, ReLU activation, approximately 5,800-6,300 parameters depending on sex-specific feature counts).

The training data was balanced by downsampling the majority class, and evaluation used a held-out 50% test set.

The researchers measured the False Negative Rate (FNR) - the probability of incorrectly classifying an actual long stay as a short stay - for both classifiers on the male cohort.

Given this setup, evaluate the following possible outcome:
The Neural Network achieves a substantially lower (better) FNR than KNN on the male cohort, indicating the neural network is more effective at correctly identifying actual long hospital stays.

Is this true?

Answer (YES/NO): NO